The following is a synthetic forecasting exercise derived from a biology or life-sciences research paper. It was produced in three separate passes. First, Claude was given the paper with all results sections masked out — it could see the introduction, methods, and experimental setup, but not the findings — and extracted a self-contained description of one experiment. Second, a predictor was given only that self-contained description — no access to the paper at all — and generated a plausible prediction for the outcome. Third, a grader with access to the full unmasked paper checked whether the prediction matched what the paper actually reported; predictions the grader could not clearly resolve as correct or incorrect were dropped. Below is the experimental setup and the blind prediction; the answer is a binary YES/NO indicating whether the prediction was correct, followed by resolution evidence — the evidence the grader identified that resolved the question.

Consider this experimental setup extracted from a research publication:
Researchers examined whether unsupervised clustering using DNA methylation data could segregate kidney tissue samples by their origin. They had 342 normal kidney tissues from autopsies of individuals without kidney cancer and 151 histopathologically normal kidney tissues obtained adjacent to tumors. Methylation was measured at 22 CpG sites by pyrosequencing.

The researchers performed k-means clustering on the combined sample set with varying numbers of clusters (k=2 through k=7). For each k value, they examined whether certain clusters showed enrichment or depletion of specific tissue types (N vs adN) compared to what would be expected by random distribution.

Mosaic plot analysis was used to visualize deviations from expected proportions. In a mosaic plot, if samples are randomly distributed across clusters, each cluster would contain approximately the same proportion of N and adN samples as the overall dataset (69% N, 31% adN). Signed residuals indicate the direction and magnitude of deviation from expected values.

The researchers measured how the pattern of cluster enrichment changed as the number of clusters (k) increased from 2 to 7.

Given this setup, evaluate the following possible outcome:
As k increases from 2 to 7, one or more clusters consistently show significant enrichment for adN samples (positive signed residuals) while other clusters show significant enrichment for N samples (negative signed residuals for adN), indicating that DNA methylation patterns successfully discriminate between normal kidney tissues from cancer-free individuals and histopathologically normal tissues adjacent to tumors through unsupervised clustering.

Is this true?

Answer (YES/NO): NO